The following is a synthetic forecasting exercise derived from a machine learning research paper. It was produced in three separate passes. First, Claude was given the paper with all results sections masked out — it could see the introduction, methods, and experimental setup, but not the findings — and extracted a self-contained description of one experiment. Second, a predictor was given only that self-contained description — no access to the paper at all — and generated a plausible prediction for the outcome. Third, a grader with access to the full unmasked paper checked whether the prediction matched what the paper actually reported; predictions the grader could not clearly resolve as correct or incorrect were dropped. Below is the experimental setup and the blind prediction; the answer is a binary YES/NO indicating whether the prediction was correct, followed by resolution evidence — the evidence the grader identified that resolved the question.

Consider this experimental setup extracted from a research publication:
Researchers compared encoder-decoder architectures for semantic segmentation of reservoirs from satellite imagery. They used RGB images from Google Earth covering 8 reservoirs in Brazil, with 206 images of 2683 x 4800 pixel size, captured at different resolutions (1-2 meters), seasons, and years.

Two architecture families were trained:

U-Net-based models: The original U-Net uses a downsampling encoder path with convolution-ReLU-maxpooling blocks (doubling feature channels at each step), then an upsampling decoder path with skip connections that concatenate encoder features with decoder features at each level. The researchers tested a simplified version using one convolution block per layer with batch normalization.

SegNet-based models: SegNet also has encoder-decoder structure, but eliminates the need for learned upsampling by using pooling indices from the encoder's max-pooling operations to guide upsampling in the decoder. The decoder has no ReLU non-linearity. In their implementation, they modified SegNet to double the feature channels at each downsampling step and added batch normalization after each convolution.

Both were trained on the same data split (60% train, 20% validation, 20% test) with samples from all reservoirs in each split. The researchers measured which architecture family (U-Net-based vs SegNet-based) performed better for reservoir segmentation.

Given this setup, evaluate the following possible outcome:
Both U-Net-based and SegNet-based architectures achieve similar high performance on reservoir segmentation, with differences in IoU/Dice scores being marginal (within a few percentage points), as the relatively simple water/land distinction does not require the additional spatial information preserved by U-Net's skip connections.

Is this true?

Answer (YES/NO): YES